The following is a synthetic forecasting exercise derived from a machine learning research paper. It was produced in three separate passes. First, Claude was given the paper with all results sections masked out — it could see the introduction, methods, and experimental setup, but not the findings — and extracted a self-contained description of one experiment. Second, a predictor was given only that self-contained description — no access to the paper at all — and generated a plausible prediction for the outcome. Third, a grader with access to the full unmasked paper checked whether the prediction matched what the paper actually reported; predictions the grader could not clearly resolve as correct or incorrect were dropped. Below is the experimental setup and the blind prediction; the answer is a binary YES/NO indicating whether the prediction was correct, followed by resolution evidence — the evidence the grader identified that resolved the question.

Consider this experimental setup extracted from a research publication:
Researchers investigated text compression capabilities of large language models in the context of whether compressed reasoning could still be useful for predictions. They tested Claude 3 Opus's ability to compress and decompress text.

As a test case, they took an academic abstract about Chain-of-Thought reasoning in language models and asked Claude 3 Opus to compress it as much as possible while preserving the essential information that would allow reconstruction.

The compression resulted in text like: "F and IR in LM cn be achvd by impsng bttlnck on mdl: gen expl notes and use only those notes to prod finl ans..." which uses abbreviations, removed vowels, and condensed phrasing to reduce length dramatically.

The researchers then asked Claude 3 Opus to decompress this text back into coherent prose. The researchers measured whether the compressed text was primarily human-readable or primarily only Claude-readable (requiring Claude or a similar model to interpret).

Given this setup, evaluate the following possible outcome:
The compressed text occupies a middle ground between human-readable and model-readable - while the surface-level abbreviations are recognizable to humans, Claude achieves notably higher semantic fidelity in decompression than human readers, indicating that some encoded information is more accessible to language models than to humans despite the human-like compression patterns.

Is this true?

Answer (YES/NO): NO